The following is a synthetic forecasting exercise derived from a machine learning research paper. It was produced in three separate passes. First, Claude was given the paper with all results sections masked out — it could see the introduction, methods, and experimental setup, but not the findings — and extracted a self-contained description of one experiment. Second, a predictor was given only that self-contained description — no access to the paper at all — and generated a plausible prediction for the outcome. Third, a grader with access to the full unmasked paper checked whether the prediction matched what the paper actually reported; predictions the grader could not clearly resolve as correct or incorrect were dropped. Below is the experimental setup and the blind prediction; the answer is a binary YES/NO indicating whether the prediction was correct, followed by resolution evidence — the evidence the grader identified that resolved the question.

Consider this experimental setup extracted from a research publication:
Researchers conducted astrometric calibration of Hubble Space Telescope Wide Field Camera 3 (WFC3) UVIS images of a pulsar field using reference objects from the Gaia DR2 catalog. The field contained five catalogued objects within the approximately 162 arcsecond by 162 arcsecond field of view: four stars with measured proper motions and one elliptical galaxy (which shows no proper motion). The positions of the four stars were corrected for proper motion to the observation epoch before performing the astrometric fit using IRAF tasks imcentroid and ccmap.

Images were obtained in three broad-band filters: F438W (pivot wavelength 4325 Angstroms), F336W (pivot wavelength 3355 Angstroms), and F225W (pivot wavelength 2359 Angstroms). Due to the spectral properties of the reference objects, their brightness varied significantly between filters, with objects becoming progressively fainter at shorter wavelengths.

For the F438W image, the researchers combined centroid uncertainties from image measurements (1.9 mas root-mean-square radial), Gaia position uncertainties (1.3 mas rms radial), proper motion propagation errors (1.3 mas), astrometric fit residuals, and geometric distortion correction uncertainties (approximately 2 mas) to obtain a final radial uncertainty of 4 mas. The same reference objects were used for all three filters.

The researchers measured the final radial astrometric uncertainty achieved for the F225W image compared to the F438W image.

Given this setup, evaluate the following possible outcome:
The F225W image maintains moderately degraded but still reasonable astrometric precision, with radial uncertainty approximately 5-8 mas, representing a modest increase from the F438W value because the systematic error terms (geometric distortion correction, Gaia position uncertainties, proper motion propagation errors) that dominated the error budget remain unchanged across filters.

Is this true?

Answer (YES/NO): NO